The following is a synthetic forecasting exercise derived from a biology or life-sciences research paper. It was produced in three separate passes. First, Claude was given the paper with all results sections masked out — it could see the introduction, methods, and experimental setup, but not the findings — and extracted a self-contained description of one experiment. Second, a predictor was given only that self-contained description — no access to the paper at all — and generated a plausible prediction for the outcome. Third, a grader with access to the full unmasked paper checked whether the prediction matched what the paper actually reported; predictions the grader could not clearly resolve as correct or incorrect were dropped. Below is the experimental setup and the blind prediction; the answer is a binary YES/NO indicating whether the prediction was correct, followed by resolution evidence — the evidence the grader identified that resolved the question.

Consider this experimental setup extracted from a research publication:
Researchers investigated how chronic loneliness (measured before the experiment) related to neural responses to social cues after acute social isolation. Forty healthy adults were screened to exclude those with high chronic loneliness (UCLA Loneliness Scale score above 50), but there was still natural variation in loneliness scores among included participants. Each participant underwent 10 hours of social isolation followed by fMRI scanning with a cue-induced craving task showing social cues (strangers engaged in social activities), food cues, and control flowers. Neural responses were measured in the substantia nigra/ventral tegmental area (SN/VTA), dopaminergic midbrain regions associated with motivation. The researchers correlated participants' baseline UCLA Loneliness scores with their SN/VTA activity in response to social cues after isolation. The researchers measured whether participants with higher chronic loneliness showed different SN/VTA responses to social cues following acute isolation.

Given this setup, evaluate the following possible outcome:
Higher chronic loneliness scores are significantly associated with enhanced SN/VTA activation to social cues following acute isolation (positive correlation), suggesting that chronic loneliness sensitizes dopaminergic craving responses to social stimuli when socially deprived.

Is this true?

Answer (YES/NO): NO